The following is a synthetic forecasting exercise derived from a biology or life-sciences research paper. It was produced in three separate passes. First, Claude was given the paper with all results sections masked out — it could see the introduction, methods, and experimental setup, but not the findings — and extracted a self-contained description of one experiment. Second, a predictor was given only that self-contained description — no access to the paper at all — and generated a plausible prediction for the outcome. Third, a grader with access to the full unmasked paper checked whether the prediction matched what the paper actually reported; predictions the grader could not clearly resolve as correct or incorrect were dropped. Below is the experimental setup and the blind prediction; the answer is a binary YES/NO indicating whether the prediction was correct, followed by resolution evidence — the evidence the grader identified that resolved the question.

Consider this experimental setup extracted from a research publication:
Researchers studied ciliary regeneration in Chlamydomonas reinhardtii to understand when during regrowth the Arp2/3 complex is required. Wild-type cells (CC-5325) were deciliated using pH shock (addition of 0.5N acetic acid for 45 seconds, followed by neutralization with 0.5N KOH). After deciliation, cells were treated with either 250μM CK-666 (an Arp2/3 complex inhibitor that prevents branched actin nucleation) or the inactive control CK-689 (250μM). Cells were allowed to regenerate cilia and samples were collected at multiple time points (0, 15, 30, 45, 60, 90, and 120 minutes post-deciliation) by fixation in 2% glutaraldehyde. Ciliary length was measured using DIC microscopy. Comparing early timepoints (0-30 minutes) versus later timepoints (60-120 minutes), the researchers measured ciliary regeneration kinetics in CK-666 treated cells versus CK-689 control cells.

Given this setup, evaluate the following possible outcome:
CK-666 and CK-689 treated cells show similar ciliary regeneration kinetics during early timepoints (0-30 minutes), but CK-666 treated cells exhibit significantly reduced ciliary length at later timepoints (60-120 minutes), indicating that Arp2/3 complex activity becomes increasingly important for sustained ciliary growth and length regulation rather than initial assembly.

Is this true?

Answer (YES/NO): NO